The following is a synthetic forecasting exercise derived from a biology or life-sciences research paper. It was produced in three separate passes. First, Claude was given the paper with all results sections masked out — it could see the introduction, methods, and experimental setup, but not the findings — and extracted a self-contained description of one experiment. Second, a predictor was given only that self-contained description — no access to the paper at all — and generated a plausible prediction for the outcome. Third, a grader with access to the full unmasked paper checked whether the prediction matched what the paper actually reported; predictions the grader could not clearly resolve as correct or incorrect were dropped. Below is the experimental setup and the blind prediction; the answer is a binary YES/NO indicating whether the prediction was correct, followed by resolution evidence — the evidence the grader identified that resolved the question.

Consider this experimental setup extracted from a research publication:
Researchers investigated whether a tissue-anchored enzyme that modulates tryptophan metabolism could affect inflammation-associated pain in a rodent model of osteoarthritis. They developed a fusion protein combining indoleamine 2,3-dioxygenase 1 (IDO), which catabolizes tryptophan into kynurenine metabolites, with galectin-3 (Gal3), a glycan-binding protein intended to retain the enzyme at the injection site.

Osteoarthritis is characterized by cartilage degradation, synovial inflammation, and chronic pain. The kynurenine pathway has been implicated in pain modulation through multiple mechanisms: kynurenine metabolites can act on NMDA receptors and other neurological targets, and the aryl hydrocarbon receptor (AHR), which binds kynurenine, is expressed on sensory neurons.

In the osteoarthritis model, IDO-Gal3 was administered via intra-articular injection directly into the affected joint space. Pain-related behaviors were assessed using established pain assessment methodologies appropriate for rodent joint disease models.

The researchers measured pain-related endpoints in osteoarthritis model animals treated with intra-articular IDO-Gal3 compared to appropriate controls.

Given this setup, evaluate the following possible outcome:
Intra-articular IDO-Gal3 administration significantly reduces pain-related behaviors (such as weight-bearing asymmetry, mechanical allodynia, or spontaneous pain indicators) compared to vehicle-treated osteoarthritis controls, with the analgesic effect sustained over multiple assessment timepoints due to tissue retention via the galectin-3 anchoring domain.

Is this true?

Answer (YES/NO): YES